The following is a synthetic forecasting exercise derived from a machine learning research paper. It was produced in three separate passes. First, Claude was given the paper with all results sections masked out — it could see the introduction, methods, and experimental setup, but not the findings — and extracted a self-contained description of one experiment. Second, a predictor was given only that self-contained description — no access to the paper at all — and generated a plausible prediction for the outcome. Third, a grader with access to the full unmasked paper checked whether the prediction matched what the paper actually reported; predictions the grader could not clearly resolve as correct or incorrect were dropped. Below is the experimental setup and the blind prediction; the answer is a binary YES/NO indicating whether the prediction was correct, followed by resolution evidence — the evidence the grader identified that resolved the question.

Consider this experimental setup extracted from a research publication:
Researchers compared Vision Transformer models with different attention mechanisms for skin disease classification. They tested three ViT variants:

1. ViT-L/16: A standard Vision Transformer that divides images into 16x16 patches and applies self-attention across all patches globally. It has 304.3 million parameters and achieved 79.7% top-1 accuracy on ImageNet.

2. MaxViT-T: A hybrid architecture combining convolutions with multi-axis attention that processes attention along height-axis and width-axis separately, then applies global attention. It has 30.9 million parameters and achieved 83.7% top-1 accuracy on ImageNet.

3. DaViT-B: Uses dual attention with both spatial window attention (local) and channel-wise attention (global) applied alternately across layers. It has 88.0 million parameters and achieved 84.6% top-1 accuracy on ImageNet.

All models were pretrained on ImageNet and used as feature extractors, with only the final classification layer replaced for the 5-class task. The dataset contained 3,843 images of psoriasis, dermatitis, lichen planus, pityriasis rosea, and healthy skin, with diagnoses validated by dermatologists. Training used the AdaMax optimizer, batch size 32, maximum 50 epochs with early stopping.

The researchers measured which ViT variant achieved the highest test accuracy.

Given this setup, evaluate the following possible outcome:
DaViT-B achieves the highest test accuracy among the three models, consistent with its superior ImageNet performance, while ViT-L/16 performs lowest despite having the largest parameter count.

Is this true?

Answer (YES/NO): YES